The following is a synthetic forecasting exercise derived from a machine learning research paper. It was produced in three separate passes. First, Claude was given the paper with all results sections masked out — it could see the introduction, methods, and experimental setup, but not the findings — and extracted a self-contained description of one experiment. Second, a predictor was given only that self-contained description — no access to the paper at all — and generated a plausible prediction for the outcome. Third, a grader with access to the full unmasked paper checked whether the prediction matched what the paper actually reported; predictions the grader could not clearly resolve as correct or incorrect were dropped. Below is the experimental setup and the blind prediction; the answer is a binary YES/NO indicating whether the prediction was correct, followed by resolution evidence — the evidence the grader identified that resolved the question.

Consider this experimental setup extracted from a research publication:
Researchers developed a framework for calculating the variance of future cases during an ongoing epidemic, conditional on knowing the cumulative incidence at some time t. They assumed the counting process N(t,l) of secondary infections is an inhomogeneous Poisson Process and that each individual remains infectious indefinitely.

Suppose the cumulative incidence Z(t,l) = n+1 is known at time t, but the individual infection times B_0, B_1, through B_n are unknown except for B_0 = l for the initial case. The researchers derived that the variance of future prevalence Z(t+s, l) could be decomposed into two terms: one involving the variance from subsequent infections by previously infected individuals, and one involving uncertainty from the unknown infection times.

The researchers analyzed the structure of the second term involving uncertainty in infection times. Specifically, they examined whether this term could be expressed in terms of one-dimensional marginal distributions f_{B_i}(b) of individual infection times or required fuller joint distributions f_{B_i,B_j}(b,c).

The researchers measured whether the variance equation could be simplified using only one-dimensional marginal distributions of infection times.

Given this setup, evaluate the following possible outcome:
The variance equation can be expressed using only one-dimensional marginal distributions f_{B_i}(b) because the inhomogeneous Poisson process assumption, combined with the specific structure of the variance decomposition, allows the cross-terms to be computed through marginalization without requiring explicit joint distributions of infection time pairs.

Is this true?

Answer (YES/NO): NO